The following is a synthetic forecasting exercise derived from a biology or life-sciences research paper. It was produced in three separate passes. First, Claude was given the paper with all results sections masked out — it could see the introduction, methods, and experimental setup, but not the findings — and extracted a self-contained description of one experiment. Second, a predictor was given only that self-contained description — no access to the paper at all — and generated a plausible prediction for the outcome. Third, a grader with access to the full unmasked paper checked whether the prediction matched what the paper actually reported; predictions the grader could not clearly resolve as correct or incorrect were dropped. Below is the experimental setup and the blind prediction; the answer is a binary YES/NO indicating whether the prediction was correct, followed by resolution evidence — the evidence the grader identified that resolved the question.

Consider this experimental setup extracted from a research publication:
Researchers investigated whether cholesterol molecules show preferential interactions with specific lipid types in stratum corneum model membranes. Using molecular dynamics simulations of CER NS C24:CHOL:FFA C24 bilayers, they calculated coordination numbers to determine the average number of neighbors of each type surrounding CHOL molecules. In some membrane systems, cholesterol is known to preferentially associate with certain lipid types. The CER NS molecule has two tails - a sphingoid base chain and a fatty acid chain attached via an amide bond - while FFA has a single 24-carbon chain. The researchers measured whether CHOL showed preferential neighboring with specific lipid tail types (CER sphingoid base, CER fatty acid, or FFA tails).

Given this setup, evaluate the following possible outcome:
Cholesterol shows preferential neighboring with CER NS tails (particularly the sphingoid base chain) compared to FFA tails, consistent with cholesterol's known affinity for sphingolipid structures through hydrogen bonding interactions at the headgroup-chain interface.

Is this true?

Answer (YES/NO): NO